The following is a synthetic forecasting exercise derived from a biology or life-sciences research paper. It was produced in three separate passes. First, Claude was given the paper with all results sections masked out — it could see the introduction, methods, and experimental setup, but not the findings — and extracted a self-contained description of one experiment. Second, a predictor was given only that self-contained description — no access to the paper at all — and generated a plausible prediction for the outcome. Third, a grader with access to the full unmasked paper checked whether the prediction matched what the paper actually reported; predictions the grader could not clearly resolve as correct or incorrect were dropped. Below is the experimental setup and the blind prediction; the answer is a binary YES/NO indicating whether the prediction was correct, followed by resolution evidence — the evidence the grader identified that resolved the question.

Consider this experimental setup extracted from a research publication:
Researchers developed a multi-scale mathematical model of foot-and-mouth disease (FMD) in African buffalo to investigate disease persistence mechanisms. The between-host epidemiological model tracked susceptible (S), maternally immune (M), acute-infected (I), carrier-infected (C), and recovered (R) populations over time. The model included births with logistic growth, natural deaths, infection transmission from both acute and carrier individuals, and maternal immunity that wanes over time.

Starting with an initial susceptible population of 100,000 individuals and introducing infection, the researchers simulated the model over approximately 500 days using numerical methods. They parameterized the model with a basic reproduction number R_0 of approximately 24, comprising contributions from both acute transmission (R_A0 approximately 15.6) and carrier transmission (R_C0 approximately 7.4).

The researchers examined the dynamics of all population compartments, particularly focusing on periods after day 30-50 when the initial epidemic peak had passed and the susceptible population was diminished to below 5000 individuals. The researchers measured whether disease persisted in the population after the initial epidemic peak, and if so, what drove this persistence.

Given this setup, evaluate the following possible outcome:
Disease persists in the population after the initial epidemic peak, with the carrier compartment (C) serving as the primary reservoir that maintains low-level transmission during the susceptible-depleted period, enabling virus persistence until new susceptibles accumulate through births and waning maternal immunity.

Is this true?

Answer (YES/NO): YES